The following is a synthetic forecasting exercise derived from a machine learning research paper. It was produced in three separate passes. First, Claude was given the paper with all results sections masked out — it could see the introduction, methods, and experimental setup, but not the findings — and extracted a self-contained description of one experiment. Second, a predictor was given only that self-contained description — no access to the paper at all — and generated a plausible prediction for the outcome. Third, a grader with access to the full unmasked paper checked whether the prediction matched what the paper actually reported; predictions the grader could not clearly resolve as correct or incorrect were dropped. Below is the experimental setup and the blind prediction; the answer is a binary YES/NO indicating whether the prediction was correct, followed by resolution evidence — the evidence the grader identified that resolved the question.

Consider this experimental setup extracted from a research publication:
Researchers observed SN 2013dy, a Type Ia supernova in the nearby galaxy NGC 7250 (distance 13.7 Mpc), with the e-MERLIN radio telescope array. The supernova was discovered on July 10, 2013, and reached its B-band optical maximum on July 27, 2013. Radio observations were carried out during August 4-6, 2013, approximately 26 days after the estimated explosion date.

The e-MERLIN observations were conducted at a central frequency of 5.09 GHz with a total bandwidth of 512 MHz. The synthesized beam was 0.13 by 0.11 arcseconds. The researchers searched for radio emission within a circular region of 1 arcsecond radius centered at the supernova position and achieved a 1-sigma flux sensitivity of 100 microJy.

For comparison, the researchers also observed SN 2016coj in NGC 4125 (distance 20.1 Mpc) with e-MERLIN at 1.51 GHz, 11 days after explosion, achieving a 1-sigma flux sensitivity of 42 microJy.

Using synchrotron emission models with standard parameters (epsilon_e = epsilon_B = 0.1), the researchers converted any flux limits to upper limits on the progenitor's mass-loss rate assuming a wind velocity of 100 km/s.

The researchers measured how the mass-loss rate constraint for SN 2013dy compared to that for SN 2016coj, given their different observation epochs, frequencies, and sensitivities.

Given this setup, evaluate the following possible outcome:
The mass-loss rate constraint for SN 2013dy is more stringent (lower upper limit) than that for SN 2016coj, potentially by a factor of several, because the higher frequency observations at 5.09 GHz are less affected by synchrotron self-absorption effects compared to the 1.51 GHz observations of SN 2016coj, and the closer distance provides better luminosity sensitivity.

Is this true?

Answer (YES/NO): NO